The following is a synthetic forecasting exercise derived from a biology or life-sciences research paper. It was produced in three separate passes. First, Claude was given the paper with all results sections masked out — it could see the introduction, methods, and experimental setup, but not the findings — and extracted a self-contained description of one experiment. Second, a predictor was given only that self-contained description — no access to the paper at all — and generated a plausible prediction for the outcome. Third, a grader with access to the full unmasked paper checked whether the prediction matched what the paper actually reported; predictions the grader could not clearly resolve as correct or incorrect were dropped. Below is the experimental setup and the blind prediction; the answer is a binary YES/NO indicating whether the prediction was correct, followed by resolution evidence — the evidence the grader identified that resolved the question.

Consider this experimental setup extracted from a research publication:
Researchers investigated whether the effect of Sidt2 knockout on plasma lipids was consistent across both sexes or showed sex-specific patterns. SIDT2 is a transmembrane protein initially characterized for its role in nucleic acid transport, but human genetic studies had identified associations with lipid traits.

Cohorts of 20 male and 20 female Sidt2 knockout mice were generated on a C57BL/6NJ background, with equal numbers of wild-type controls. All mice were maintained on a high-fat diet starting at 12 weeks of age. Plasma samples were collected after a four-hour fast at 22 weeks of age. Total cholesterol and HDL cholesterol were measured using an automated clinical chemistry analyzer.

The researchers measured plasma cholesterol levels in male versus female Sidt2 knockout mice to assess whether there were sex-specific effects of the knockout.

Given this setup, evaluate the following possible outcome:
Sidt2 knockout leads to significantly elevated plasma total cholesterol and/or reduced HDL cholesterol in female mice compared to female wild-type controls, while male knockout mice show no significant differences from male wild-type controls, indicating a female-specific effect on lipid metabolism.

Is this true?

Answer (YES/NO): NO